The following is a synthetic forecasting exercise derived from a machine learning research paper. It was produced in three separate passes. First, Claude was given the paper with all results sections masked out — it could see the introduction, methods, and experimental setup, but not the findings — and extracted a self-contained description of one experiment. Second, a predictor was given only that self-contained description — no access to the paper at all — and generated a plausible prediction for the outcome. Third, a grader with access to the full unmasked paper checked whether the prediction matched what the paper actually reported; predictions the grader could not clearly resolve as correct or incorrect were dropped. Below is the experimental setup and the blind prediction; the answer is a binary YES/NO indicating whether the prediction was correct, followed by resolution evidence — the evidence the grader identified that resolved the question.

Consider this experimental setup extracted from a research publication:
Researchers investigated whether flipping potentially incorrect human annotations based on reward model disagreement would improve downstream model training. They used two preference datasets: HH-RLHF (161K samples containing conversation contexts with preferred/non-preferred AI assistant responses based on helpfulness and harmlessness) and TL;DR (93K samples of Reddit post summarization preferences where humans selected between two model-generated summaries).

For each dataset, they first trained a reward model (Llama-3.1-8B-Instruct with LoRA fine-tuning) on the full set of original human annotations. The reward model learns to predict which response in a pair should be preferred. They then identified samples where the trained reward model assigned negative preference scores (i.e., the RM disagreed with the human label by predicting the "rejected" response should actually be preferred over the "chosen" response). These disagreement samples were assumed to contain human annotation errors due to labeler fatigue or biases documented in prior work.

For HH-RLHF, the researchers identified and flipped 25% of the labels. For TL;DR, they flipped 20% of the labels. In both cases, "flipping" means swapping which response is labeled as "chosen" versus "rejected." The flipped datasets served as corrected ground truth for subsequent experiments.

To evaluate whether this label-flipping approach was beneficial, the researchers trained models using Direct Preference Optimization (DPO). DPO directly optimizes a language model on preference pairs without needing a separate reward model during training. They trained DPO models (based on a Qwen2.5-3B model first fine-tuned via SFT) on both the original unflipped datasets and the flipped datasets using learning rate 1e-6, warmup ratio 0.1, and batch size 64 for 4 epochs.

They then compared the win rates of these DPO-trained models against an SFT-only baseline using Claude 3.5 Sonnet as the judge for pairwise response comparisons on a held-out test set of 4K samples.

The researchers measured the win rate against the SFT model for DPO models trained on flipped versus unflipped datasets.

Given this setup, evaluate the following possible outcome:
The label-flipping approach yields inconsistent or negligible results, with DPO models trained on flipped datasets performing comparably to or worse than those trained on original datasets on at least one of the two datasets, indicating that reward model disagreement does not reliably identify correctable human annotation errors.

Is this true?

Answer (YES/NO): NO